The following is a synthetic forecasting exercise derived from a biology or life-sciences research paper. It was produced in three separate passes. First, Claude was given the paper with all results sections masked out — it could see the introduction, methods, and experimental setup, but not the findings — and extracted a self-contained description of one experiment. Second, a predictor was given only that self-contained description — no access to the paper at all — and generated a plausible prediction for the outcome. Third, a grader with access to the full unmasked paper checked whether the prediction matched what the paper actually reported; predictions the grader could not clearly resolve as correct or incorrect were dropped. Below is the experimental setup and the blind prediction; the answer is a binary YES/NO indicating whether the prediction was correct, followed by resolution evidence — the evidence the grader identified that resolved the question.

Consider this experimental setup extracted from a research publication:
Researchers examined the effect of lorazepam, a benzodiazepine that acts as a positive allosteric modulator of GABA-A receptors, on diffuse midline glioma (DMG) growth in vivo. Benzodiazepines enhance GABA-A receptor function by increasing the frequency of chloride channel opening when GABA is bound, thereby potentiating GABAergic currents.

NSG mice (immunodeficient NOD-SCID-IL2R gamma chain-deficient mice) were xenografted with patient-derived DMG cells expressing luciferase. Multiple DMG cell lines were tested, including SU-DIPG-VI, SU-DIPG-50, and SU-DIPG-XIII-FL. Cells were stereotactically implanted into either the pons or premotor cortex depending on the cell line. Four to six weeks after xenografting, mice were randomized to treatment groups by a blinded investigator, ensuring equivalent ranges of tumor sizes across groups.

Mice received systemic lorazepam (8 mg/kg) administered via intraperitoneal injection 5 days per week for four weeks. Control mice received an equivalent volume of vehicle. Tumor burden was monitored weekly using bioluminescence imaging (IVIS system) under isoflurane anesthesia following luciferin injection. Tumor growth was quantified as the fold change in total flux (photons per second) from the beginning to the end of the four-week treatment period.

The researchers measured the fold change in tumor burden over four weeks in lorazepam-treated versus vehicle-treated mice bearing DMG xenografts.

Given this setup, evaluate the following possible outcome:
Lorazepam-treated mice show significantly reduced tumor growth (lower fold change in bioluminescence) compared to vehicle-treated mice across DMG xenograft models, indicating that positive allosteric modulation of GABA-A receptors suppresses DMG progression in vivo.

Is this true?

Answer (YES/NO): NO